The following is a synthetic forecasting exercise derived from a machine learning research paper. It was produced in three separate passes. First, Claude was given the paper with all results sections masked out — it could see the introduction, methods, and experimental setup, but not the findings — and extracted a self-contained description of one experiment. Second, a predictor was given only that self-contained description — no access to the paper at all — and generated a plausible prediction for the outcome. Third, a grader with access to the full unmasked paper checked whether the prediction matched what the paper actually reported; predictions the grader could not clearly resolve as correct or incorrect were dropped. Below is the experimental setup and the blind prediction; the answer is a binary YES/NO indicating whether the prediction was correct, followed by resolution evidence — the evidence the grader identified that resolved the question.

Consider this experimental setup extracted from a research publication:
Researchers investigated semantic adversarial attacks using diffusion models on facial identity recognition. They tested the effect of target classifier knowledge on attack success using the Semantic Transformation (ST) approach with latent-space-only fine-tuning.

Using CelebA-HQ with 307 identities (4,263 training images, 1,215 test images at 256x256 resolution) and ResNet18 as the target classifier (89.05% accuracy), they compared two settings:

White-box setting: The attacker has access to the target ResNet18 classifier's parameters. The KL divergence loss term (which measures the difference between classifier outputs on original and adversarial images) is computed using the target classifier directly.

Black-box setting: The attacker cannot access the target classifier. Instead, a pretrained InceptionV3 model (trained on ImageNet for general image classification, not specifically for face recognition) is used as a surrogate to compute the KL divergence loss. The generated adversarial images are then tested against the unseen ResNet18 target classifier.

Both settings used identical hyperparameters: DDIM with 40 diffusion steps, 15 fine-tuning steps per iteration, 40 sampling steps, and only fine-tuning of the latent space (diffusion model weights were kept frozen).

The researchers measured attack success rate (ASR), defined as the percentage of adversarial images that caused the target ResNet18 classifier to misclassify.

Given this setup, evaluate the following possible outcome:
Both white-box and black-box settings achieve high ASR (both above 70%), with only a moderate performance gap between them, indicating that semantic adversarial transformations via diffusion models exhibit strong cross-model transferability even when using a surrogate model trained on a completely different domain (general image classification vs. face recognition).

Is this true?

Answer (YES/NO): NO